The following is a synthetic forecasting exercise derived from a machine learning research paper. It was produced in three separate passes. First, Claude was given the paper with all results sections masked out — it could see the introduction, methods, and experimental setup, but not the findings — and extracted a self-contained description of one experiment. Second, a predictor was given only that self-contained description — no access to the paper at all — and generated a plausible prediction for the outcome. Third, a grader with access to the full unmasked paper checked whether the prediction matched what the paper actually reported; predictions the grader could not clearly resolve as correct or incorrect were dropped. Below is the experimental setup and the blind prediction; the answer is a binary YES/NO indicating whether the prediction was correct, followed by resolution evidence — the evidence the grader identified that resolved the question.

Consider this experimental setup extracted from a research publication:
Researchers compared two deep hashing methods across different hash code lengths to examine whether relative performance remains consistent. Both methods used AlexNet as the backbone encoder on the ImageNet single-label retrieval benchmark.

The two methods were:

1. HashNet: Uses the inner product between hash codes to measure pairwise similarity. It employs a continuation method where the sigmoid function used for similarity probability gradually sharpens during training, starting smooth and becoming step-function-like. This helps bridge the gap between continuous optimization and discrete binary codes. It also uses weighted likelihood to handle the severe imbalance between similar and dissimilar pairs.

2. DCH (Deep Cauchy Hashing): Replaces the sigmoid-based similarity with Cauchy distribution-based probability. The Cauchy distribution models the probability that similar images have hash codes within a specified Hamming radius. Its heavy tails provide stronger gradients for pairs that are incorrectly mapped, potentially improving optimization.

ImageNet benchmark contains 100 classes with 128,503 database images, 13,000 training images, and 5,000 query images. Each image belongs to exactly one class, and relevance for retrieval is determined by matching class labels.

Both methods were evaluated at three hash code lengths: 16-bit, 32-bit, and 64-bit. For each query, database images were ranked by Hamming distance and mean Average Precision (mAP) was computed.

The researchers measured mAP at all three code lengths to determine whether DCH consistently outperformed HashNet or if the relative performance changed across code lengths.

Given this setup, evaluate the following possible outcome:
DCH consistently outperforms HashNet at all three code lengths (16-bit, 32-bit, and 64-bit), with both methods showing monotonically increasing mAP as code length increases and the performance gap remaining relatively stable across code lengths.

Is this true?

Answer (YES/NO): NO